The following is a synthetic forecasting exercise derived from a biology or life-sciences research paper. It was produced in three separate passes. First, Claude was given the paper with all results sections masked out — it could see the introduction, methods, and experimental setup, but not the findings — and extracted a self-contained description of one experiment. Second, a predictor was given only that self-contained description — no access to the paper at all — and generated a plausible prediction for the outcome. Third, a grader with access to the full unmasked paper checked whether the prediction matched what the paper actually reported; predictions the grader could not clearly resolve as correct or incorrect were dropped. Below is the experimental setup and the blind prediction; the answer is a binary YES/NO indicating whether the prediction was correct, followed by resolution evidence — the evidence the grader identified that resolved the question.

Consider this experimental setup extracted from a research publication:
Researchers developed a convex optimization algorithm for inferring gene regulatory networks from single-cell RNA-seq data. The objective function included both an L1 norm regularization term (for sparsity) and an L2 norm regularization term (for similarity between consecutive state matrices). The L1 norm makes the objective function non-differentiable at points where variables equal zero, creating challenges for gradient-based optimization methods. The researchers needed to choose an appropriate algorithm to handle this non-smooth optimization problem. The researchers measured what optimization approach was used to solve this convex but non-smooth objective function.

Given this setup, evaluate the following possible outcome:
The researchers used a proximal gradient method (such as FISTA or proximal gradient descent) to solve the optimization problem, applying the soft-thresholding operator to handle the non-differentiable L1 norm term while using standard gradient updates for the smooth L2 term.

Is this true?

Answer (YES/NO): NO